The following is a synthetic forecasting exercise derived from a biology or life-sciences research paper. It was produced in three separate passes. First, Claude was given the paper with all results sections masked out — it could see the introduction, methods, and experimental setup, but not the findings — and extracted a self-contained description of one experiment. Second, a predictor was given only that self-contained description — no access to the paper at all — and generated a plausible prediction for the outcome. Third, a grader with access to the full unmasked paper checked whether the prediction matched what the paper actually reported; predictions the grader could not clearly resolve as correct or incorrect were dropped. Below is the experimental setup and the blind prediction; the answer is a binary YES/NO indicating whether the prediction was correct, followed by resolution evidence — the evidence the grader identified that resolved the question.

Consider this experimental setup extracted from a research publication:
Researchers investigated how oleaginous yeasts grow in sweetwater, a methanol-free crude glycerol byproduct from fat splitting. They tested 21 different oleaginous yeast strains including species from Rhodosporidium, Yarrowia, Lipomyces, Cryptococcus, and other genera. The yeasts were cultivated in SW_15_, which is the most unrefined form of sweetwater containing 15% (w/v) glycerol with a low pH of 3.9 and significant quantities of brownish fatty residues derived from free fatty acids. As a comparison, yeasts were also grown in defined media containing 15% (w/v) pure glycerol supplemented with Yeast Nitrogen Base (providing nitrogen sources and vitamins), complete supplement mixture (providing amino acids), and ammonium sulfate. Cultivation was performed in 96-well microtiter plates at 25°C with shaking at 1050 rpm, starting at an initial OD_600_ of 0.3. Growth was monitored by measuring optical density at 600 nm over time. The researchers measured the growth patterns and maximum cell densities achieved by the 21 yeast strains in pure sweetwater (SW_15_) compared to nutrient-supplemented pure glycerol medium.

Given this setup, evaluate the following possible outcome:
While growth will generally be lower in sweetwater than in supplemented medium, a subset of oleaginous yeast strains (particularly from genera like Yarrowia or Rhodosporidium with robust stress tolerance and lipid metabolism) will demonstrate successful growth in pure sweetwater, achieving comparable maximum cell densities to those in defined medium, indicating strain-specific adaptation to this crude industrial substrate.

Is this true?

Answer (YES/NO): NO